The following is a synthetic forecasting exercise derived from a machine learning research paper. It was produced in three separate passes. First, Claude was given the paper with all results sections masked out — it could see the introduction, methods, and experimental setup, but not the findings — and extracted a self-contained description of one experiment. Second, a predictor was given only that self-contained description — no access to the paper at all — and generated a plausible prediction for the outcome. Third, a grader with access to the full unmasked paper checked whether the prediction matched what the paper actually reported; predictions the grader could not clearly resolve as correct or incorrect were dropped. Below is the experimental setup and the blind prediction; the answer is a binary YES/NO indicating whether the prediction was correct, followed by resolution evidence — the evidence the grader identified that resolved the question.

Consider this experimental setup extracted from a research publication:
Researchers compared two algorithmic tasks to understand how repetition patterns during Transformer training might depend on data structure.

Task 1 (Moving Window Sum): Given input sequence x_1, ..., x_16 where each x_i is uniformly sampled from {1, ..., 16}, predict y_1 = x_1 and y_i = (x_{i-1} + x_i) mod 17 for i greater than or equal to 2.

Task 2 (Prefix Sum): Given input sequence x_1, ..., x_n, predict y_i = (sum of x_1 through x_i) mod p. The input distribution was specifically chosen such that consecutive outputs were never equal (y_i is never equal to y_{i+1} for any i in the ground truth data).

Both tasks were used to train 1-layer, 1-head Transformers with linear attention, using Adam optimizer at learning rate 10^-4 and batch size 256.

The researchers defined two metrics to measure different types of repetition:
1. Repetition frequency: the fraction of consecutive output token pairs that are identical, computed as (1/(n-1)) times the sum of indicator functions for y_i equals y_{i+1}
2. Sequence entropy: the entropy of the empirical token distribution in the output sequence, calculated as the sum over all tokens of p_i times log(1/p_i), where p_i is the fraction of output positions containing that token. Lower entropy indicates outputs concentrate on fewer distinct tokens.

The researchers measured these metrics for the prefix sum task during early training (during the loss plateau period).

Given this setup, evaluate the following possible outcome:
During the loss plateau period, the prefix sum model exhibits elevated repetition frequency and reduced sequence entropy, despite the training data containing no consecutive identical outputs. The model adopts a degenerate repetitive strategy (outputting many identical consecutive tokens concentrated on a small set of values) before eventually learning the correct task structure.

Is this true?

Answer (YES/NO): NO